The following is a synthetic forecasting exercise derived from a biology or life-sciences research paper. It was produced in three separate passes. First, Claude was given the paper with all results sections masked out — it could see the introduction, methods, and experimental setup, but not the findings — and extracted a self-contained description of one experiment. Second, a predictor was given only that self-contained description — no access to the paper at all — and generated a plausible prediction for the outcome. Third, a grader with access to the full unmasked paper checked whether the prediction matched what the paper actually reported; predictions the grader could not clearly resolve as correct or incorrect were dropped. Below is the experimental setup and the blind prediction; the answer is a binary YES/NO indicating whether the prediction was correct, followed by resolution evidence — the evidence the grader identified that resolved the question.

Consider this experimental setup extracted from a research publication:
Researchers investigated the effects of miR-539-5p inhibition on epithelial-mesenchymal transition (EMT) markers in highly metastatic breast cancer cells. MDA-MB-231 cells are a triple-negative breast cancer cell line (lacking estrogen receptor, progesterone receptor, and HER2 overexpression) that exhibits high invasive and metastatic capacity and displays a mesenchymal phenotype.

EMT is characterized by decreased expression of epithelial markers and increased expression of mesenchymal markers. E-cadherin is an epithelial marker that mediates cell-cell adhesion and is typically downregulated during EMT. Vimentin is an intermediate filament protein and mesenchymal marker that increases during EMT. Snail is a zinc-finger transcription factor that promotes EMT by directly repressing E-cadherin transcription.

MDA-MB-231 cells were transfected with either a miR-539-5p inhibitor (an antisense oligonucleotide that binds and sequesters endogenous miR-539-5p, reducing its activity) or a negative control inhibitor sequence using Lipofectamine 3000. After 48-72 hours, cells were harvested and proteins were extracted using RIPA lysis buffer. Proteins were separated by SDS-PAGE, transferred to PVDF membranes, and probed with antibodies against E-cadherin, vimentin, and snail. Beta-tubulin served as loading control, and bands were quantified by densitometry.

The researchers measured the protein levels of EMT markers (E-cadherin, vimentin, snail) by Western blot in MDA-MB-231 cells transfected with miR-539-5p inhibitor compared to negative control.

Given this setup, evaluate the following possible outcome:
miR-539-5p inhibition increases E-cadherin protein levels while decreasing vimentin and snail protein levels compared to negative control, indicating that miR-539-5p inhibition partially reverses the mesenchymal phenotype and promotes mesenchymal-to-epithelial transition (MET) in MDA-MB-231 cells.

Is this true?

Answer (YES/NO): YES